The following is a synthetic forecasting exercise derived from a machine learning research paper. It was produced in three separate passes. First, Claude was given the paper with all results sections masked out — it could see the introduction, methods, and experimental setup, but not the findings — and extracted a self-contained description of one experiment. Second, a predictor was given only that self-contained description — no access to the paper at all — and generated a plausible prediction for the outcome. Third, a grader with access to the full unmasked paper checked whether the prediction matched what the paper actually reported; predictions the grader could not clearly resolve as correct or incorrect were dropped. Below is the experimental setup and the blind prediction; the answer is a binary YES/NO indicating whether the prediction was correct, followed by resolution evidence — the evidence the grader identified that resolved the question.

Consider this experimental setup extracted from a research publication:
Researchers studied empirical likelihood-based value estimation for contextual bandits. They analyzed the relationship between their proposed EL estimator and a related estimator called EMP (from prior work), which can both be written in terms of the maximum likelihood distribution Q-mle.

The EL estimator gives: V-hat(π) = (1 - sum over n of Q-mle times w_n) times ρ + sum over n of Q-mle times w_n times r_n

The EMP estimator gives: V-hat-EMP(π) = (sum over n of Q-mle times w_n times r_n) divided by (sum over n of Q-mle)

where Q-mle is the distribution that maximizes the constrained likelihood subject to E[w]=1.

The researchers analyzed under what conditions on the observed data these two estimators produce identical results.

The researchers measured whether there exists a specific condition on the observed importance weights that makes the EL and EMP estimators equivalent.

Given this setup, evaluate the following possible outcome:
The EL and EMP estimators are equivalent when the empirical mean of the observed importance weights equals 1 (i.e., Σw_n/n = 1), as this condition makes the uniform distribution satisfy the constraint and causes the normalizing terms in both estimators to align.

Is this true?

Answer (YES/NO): NO